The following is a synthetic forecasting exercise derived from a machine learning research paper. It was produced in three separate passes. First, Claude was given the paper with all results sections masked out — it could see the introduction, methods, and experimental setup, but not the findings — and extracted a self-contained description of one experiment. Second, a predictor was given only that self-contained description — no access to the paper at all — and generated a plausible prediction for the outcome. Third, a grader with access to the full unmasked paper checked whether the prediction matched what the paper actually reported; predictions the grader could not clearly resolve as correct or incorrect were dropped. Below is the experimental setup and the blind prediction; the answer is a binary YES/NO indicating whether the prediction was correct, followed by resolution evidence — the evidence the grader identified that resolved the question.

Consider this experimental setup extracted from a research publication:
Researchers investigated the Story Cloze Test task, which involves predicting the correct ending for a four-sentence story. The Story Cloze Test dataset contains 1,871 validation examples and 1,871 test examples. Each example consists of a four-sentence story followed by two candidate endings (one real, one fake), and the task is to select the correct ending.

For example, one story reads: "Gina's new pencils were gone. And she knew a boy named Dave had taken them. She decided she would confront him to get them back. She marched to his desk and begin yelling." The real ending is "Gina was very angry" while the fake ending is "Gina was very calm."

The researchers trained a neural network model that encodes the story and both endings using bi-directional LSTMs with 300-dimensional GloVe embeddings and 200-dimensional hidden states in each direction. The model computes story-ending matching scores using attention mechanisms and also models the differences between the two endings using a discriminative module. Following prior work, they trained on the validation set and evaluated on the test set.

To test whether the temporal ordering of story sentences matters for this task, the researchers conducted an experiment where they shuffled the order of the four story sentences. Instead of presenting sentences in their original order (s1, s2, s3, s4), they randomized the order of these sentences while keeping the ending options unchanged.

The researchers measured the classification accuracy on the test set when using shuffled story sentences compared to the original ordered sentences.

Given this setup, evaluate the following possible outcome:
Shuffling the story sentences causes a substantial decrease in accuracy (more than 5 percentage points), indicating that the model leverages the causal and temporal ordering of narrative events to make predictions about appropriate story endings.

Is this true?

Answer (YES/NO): NO